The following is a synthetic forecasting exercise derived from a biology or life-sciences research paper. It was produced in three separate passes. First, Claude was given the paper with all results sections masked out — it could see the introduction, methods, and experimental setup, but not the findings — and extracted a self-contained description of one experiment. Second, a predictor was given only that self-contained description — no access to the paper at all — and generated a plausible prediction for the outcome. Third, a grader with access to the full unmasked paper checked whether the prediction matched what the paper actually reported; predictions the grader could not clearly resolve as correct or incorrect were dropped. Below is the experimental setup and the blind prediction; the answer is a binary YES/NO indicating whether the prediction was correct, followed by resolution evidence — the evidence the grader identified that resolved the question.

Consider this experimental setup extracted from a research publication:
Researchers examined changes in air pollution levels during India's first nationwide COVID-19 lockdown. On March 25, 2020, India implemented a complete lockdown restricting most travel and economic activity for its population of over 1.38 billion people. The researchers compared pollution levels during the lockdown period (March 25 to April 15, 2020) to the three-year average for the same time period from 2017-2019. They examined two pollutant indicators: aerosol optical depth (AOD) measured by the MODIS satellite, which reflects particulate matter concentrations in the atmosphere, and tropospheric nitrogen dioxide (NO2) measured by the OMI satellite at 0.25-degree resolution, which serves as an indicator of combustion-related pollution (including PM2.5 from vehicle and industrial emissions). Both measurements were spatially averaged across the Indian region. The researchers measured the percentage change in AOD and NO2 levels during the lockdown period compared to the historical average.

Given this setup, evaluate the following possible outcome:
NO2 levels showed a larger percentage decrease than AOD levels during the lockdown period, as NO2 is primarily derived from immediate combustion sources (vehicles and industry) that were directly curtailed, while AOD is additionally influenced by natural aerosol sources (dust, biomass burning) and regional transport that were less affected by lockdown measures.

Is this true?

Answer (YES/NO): NO